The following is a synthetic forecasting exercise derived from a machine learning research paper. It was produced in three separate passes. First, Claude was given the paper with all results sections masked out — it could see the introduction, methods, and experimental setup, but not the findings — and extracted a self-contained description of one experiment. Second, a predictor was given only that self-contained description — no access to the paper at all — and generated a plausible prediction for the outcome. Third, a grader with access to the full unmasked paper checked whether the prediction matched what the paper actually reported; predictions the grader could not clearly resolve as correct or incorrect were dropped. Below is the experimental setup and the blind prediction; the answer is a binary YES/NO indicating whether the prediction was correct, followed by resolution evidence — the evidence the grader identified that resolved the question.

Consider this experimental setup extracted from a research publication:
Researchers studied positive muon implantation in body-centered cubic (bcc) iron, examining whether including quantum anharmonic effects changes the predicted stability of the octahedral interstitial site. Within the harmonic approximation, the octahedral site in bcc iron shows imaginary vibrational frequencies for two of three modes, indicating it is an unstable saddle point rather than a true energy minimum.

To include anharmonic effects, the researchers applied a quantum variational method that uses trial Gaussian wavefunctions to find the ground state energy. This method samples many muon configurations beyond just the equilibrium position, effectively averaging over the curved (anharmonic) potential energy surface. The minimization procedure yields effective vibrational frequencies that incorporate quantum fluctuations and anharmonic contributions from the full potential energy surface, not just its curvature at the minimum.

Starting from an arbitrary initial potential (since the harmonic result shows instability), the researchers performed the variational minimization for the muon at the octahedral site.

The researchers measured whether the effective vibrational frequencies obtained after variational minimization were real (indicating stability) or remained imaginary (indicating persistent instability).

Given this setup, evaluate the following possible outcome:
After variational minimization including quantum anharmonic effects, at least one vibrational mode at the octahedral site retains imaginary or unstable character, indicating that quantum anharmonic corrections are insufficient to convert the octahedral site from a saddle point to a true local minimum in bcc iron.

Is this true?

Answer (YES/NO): NO